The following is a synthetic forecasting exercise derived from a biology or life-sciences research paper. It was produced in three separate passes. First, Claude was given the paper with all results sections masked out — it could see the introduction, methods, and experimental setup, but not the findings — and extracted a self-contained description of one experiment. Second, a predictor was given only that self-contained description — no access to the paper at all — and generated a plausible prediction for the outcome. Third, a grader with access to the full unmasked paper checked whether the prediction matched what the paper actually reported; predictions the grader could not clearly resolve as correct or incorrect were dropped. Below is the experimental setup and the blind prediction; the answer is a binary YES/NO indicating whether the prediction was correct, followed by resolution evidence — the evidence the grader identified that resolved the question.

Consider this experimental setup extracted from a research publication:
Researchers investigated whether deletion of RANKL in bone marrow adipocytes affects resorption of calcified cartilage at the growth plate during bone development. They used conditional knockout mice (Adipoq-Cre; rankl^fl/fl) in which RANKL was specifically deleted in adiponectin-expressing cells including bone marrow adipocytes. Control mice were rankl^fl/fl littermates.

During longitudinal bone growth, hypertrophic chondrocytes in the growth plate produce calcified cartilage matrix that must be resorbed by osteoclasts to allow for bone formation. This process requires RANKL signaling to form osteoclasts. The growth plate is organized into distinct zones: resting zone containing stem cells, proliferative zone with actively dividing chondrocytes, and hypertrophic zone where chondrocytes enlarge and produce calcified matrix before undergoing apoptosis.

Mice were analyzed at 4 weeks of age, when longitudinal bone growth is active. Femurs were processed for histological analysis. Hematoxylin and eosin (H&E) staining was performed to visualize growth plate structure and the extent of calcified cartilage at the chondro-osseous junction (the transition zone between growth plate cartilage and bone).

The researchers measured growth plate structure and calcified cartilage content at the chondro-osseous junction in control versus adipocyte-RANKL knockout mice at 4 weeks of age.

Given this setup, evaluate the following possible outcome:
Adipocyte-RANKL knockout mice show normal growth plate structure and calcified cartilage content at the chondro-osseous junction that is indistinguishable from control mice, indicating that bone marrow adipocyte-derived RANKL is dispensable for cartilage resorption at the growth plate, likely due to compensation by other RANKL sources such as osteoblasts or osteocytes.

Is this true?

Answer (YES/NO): YES